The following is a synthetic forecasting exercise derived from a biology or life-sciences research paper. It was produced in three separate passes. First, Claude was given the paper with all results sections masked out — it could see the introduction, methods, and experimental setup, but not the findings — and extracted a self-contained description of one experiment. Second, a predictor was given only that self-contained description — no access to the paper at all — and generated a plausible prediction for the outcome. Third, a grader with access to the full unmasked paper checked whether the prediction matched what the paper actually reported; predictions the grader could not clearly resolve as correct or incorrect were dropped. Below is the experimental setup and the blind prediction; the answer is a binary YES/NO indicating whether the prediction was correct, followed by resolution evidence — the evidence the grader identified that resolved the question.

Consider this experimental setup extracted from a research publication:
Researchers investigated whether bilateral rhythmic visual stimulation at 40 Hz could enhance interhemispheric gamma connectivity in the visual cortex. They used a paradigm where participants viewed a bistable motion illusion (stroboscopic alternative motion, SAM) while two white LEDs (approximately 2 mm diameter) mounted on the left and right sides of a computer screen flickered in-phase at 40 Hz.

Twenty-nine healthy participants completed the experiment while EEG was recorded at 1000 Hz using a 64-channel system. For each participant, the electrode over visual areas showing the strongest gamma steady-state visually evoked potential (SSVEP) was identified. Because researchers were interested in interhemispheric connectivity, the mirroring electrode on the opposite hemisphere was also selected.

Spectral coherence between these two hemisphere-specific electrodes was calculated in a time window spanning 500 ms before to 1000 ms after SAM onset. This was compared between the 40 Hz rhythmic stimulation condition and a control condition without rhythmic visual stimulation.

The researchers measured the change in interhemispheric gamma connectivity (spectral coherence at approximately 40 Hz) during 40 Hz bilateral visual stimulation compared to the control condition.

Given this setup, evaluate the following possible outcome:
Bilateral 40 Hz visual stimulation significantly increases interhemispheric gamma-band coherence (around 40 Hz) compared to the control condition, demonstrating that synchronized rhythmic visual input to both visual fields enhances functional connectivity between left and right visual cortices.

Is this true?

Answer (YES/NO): NO